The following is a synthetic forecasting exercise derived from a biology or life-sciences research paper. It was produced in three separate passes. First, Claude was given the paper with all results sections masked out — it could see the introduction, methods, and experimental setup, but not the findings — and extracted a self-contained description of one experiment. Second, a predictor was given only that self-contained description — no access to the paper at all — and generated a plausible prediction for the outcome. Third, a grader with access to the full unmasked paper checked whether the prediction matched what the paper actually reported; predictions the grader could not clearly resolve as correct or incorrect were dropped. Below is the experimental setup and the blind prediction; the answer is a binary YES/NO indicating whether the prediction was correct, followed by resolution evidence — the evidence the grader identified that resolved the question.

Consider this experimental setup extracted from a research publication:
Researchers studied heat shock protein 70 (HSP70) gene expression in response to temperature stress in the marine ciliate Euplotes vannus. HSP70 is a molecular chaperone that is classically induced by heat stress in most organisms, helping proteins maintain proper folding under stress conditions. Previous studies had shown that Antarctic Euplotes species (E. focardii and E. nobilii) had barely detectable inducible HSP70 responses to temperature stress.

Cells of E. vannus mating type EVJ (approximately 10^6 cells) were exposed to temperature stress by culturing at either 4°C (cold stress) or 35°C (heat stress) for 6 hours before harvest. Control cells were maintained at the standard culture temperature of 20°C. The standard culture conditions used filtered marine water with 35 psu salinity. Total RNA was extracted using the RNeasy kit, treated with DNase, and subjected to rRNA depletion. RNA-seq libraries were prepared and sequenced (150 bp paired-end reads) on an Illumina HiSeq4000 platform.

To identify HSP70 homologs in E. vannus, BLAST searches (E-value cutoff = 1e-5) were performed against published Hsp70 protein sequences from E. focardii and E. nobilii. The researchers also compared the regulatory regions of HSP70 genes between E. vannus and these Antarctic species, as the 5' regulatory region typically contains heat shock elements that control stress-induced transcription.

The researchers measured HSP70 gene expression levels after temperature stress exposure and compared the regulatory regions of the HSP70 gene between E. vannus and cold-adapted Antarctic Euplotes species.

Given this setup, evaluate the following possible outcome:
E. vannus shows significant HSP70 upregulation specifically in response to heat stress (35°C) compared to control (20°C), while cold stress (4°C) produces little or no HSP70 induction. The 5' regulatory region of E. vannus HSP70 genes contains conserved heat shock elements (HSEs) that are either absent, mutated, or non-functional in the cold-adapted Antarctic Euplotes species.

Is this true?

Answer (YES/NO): NO